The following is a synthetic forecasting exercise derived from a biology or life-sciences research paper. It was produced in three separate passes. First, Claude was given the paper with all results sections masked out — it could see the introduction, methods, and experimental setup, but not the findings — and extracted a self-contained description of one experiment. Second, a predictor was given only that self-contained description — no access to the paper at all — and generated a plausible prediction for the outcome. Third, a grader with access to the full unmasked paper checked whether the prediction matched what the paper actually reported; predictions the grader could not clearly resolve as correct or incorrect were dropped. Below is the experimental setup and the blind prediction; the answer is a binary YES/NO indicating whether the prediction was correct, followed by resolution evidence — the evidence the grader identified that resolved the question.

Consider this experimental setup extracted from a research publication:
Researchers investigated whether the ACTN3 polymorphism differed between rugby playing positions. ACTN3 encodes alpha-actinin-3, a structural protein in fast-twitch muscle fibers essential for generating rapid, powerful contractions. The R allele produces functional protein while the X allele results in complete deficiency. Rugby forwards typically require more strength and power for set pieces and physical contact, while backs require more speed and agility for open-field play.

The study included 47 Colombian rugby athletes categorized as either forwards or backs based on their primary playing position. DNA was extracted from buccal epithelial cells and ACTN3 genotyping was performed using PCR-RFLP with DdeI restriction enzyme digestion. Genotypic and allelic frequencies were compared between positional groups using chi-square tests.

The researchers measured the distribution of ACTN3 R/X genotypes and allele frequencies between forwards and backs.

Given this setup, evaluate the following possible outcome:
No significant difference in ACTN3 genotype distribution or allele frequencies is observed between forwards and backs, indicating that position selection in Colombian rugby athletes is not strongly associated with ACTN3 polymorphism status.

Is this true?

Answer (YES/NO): NO